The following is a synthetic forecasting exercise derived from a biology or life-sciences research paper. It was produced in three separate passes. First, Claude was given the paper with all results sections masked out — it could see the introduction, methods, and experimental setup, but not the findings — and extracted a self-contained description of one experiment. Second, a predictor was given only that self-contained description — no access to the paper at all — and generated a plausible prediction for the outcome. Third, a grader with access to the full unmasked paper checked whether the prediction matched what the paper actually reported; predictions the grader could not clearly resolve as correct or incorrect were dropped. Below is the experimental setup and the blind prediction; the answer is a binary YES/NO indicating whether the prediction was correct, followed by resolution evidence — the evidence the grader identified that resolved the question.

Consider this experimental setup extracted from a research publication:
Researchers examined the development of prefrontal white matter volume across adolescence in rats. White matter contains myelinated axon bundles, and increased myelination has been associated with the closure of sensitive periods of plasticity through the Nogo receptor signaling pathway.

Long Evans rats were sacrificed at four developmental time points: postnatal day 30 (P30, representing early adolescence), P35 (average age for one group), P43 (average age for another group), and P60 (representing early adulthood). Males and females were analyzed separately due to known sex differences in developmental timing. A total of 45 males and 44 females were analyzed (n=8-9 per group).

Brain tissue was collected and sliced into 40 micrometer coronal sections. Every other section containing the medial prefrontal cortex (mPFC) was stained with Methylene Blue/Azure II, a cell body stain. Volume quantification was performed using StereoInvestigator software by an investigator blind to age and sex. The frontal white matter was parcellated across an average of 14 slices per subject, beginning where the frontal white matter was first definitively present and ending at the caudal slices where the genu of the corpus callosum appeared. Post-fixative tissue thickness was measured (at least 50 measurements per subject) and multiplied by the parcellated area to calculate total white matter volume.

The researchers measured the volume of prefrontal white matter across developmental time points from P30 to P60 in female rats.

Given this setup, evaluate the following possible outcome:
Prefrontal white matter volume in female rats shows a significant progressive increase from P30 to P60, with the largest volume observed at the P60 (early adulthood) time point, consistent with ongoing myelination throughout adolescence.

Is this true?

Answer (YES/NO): NO